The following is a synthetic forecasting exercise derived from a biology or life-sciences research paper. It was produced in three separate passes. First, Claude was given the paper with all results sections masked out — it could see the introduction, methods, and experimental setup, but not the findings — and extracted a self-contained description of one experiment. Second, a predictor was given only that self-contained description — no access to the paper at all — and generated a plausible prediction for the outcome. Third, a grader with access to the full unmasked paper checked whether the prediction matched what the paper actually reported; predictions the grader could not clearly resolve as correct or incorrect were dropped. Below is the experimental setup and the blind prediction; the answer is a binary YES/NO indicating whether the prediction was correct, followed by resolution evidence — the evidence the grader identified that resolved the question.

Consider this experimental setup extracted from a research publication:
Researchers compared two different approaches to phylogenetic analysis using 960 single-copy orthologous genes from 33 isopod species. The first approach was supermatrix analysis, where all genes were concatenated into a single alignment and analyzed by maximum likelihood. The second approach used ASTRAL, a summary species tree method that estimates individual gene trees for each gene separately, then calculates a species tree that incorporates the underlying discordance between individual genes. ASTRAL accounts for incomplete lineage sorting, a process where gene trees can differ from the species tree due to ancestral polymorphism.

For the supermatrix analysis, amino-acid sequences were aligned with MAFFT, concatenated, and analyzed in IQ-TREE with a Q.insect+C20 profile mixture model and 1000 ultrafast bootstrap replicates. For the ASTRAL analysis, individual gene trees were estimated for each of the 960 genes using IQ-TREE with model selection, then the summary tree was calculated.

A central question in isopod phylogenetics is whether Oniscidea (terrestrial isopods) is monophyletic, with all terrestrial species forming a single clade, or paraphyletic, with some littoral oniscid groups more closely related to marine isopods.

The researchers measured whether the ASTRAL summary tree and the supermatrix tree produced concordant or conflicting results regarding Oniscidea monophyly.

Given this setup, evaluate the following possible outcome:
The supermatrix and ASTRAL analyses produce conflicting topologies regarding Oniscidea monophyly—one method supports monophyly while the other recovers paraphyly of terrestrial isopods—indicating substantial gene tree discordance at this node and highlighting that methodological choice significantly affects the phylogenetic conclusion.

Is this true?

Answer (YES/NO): NO